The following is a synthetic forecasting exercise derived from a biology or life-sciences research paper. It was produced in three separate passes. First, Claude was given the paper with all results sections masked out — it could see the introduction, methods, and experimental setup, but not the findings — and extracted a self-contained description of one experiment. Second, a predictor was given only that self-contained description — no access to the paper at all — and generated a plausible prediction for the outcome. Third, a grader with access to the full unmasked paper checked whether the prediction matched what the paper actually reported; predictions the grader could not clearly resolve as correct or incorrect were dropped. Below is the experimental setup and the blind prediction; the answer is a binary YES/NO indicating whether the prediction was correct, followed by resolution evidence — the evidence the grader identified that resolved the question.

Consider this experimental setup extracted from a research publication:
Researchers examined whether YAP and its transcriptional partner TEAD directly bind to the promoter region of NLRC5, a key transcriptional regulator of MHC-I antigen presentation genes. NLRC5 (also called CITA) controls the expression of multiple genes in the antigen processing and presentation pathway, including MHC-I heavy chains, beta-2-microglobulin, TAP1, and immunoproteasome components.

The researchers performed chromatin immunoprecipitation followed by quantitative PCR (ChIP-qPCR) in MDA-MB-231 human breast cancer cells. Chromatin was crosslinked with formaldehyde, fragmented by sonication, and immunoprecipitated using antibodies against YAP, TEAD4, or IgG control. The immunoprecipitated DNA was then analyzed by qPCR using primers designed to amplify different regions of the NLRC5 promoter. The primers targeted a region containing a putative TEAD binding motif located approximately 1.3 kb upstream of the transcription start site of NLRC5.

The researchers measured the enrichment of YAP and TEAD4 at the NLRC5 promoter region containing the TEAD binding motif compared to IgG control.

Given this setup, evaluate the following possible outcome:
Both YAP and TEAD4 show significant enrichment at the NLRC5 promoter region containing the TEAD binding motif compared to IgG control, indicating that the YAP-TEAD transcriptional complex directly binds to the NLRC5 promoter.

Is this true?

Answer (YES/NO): YES